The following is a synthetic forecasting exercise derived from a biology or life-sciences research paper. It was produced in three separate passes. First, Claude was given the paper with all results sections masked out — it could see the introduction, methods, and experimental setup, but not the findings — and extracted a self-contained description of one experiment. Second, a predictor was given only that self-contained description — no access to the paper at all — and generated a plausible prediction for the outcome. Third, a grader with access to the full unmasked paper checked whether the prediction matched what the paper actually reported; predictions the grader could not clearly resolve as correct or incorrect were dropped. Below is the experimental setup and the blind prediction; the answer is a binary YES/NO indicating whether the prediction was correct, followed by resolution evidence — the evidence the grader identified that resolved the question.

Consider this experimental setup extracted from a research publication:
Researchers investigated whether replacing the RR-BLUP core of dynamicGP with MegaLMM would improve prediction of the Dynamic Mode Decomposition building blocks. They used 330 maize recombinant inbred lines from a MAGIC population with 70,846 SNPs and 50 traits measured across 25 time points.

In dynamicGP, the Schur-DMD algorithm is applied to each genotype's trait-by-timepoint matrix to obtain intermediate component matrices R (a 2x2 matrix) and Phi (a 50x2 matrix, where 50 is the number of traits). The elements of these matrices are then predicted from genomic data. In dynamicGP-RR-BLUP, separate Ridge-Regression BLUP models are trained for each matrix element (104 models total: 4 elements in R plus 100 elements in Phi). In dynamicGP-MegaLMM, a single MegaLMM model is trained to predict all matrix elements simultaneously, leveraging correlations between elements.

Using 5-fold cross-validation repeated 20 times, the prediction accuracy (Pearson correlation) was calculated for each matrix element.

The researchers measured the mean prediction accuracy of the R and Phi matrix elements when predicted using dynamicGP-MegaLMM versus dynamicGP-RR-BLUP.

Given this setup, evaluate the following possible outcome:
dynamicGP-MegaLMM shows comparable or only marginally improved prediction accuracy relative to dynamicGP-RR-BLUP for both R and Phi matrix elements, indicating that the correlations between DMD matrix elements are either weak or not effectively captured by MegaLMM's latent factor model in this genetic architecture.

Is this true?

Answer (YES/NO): NO